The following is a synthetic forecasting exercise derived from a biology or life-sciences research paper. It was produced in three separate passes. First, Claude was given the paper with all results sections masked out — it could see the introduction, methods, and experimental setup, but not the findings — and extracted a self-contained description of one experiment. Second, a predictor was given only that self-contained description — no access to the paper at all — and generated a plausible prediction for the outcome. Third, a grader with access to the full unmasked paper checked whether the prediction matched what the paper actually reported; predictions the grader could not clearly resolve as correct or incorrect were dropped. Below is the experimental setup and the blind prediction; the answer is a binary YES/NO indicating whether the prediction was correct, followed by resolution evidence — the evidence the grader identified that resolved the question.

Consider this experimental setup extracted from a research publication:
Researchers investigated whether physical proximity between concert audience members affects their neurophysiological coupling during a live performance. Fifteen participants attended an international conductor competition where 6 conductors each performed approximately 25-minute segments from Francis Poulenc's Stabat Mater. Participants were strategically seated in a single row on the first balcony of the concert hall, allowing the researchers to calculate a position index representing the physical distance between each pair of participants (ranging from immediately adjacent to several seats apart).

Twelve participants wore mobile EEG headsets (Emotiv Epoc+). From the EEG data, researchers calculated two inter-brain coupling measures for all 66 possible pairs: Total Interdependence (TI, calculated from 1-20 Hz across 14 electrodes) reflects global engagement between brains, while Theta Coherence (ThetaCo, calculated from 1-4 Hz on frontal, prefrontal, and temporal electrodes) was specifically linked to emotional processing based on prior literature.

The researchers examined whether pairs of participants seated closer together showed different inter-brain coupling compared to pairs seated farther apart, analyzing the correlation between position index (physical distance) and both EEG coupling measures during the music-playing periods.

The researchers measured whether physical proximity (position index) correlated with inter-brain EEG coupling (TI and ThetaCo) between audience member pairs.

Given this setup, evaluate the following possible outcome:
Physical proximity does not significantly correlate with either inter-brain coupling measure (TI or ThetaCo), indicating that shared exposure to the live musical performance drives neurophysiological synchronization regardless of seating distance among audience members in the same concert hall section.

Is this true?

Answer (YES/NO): NO